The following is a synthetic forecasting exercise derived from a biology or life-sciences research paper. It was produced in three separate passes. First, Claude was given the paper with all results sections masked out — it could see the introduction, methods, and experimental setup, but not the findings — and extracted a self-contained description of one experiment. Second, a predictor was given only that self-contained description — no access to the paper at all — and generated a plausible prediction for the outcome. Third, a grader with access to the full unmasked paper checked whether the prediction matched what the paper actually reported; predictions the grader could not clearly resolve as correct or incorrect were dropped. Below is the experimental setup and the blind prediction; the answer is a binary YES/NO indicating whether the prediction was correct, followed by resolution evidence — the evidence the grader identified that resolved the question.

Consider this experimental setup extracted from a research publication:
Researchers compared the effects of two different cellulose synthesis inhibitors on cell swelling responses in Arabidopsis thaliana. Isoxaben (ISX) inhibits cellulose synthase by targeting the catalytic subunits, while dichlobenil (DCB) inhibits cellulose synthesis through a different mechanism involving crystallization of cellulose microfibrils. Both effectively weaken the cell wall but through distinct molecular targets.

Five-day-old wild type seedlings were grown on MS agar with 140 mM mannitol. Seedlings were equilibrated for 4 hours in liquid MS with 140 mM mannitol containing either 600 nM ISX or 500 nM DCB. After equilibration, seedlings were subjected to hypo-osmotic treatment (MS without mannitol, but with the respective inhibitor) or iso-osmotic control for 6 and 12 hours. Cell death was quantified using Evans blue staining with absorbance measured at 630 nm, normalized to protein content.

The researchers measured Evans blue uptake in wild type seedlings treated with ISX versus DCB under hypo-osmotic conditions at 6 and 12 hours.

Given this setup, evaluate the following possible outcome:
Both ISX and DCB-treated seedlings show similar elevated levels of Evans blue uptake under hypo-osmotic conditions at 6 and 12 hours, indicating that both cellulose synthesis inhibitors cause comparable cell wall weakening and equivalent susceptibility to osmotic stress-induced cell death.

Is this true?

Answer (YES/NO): NO